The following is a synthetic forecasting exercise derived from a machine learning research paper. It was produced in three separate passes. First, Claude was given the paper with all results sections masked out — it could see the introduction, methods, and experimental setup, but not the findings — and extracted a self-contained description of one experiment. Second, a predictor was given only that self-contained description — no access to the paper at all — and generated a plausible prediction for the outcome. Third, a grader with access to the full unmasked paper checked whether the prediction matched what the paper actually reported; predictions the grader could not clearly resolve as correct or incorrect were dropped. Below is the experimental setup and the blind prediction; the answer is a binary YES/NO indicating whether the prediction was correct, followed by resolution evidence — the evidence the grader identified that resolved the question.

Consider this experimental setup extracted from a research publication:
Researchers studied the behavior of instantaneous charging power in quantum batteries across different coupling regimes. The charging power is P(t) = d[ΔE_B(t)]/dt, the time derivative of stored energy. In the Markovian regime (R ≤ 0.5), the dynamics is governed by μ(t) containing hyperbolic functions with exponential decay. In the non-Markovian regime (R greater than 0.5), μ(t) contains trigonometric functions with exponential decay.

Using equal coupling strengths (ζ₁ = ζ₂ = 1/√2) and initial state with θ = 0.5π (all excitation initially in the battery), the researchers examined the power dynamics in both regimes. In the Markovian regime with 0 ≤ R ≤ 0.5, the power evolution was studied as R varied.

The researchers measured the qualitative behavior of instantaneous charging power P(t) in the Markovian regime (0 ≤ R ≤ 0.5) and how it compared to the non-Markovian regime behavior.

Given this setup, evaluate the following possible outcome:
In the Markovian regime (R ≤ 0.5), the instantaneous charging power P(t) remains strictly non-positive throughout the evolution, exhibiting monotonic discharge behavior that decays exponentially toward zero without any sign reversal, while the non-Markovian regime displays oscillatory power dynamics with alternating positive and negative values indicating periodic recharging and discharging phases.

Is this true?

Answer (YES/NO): NO